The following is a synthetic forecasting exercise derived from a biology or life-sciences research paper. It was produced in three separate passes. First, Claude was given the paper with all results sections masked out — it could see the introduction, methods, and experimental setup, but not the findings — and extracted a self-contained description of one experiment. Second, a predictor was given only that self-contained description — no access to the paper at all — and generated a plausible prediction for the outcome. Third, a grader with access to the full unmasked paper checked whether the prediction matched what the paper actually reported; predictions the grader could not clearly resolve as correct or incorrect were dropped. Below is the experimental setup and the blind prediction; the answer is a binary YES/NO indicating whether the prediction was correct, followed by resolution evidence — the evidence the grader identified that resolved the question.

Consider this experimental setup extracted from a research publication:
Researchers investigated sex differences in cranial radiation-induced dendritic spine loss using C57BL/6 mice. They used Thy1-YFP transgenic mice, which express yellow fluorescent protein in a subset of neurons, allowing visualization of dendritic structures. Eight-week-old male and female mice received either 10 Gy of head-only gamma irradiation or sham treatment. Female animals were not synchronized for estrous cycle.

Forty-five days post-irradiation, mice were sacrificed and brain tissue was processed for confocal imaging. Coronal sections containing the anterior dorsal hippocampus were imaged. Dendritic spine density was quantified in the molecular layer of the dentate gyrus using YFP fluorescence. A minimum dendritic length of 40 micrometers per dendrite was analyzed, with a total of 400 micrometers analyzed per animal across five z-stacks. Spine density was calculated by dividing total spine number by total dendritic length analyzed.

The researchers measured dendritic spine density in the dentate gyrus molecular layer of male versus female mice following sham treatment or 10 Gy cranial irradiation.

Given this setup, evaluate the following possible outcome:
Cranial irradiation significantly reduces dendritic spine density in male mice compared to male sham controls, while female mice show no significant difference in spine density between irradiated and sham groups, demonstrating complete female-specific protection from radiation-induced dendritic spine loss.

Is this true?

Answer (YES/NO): YES